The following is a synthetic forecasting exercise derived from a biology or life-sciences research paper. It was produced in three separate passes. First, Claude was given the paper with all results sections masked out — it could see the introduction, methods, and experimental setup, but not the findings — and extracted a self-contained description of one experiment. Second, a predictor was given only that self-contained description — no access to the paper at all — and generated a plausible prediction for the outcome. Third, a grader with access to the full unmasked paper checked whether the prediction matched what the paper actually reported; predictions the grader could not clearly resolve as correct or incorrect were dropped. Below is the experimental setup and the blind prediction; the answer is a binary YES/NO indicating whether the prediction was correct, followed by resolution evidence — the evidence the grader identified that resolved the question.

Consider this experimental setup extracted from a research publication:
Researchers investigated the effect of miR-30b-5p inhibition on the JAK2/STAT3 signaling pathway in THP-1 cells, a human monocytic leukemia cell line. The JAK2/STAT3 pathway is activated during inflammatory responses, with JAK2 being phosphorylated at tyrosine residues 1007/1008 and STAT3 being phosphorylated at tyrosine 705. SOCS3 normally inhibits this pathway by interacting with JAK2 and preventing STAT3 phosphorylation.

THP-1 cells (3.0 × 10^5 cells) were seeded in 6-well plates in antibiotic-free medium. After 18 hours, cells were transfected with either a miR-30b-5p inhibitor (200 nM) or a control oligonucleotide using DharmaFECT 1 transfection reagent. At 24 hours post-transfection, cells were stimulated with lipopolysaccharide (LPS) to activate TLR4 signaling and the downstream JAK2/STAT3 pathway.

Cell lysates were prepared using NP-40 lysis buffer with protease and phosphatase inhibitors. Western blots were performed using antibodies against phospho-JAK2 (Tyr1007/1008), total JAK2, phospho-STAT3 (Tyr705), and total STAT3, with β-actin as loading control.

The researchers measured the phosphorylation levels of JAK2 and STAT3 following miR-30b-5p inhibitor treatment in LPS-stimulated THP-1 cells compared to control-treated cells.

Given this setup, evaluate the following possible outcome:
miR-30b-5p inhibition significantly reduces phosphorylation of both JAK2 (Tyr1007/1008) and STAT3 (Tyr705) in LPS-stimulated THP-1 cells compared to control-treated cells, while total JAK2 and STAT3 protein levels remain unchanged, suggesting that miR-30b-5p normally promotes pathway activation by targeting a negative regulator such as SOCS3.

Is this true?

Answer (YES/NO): YES